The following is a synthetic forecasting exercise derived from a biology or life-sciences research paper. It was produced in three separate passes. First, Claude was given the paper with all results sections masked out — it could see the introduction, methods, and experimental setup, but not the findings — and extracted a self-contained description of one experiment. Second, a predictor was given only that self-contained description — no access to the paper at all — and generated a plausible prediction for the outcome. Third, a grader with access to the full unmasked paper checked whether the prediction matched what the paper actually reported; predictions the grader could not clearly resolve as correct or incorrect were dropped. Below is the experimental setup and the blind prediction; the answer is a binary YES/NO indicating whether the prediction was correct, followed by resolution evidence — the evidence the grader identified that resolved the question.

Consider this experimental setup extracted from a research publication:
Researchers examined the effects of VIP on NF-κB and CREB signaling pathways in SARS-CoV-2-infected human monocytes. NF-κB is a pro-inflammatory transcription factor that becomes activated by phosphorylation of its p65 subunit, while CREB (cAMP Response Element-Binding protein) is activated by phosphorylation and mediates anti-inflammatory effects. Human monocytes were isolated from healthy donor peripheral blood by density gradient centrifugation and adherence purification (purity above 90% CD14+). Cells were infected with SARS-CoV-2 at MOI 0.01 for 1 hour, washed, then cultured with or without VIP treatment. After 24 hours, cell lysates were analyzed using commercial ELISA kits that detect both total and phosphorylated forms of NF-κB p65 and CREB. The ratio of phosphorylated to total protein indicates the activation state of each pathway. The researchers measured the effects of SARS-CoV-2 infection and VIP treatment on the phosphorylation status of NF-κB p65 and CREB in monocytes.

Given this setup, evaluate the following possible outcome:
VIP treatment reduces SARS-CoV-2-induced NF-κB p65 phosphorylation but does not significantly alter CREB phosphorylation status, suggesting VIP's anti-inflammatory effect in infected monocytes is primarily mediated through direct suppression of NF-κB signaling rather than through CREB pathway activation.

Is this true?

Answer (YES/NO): NO